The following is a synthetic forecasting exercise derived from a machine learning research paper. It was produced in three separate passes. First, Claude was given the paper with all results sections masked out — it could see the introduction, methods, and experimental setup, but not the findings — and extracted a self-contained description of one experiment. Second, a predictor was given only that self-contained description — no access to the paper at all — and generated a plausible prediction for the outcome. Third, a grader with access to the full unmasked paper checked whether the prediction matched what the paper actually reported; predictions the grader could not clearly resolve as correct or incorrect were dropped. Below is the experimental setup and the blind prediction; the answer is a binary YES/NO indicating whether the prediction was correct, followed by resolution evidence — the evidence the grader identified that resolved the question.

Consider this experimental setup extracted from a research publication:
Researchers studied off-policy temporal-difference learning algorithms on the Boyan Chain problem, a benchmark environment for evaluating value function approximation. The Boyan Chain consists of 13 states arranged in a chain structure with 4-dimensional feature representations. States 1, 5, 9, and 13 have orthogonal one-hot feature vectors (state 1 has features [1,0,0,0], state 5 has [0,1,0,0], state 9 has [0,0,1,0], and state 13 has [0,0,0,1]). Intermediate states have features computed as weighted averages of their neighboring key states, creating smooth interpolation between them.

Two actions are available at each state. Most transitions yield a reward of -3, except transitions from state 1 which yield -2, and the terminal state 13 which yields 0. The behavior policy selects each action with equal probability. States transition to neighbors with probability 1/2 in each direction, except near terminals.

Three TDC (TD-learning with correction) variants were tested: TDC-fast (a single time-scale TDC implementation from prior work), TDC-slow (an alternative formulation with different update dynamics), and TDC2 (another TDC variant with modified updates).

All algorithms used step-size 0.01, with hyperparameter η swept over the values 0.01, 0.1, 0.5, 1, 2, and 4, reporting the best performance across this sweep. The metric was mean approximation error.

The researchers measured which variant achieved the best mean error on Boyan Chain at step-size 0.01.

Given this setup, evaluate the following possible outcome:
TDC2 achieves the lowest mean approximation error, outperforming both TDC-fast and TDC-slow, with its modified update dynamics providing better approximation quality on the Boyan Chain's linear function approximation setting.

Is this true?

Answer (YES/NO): YES